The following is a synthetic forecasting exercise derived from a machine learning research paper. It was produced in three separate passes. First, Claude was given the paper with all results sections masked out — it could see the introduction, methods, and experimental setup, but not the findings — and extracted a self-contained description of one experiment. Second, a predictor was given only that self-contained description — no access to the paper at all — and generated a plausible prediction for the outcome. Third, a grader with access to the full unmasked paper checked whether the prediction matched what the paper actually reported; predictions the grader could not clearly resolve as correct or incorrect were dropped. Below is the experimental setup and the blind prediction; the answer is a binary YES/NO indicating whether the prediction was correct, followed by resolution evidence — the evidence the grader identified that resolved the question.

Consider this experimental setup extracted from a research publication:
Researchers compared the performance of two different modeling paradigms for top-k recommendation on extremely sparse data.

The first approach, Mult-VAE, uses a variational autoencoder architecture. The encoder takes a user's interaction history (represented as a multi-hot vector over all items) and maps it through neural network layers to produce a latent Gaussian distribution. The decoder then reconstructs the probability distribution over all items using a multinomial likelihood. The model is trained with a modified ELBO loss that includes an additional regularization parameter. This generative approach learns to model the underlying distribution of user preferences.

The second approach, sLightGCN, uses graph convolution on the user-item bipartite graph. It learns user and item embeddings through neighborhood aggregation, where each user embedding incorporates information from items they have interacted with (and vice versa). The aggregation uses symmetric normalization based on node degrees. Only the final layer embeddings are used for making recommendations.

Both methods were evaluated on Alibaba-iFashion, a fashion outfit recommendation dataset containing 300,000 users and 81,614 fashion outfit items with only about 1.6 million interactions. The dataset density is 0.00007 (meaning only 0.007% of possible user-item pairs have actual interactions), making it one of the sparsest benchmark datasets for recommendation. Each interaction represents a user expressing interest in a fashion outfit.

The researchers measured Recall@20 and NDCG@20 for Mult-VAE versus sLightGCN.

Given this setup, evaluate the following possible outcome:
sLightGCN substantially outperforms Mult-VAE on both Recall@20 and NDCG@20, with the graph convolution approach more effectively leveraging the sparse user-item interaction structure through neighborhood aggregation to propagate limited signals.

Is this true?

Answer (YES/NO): YES